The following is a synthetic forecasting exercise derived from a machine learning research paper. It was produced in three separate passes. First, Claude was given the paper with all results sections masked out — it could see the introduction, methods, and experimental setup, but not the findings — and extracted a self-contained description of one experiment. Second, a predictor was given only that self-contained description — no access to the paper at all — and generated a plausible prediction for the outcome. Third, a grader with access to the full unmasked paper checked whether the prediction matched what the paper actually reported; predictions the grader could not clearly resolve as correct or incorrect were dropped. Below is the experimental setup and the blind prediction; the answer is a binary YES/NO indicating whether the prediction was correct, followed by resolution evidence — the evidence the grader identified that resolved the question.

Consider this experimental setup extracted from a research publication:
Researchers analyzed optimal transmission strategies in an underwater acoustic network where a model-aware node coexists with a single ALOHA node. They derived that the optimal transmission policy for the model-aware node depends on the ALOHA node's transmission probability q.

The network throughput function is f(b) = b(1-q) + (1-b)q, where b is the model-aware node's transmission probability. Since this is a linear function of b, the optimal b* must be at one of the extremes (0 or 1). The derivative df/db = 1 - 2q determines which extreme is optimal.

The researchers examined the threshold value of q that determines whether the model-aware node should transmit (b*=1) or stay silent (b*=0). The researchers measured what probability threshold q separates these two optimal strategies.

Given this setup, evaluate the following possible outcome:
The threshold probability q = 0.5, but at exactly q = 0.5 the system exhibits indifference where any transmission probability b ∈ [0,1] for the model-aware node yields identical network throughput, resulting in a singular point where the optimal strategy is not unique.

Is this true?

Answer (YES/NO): NO